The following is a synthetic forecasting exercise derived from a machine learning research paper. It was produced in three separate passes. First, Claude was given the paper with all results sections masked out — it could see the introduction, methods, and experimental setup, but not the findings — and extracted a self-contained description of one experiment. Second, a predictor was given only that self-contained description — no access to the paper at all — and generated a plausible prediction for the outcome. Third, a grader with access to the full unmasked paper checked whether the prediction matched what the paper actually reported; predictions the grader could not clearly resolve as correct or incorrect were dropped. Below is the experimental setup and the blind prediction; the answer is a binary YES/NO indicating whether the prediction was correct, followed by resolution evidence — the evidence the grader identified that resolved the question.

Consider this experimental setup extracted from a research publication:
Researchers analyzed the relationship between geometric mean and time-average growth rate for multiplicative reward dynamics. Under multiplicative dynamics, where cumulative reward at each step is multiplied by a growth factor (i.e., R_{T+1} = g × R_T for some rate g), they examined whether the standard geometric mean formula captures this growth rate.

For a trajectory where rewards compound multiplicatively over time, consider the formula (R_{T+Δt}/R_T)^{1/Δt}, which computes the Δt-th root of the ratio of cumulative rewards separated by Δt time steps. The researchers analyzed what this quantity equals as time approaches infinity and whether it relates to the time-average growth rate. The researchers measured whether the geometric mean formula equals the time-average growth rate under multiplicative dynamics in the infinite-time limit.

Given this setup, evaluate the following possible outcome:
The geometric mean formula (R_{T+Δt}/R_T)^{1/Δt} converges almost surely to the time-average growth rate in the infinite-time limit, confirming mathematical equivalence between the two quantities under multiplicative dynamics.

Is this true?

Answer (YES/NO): YES